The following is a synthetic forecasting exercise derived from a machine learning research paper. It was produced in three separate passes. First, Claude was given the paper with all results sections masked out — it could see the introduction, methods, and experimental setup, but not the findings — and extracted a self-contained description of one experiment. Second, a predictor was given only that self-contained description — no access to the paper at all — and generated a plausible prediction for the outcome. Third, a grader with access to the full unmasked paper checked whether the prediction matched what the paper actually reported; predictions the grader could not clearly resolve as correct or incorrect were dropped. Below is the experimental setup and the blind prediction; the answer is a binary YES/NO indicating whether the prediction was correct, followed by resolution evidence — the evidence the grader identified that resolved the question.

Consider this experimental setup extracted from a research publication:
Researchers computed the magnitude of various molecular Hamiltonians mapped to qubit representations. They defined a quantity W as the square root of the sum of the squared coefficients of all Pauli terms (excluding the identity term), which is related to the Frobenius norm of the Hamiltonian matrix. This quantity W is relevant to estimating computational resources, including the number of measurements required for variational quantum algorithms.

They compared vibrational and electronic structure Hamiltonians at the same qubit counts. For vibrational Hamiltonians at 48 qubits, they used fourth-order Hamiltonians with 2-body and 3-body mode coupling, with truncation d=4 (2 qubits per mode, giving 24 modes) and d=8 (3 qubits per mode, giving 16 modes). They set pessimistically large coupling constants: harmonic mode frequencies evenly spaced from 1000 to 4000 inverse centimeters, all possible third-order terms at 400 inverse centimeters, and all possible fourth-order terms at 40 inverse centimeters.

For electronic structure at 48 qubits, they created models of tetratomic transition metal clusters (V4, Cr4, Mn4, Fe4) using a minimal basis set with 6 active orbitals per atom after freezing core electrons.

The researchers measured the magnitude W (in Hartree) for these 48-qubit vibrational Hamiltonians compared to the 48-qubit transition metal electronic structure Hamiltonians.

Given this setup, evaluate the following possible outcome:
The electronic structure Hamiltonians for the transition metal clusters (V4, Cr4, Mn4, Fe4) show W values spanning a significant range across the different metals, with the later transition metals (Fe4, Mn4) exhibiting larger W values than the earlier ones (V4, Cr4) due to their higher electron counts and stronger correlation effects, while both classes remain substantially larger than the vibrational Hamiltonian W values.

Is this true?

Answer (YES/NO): NO